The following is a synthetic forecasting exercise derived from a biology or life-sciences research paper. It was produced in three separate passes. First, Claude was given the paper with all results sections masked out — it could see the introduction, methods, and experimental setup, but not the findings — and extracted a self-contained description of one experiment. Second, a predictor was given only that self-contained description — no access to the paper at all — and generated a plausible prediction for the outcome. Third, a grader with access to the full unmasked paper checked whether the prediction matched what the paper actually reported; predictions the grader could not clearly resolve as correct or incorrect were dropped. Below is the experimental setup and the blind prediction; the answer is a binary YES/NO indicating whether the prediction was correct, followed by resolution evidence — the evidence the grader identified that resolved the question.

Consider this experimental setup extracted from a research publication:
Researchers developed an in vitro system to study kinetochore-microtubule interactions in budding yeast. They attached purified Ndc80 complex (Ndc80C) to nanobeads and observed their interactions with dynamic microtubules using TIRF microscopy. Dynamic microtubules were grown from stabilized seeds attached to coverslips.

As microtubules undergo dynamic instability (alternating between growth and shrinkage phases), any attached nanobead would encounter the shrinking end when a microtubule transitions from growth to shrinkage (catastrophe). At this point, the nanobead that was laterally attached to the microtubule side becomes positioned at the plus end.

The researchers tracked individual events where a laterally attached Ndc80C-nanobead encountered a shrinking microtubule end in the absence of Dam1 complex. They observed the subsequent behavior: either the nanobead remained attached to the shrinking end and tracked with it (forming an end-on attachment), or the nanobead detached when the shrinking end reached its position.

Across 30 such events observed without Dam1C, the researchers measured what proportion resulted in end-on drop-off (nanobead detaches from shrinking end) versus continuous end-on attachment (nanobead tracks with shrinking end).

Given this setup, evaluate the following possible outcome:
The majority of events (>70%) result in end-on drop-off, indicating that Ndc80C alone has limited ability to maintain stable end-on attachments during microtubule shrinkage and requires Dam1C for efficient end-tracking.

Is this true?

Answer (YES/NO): NO